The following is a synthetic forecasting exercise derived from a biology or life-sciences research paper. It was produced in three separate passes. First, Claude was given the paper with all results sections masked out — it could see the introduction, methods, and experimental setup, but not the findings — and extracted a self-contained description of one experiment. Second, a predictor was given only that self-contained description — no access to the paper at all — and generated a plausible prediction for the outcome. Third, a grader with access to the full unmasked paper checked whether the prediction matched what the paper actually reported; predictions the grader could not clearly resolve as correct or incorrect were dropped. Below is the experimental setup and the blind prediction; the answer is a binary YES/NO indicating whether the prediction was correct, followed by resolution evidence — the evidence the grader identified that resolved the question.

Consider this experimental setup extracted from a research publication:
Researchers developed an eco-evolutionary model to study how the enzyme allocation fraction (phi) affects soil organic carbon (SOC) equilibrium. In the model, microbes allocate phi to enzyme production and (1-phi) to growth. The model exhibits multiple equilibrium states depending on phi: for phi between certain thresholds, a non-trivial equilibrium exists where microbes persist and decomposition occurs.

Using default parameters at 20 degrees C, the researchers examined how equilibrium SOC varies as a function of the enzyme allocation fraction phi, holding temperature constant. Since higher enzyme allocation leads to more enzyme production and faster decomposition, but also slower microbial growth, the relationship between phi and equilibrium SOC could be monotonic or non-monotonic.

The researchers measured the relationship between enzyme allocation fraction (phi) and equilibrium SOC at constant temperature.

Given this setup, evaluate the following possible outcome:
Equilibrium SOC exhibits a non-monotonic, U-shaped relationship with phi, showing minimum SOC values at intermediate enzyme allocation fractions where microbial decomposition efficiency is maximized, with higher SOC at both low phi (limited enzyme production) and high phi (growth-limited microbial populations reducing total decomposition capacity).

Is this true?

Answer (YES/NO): NO